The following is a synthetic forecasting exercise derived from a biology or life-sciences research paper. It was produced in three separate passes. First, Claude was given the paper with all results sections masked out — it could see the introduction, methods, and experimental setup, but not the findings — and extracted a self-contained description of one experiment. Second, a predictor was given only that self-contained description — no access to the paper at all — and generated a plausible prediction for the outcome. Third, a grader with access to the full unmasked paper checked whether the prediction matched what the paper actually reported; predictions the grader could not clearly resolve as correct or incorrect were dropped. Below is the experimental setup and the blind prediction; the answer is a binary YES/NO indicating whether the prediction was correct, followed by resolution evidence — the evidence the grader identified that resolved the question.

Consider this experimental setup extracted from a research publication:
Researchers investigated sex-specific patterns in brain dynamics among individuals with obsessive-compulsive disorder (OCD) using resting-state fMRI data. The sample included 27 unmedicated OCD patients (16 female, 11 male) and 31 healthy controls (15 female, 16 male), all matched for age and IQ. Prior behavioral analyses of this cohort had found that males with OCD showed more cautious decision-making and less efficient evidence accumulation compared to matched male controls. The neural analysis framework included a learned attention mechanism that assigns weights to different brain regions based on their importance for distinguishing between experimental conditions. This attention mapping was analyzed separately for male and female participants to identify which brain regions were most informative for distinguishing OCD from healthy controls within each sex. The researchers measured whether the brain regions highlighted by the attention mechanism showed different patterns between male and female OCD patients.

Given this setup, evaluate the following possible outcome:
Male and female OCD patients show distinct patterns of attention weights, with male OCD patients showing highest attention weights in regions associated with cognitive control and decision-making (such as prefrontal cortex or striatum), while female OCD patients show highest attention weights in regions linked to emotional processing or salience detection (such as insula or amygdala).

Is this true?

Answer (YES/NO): NO